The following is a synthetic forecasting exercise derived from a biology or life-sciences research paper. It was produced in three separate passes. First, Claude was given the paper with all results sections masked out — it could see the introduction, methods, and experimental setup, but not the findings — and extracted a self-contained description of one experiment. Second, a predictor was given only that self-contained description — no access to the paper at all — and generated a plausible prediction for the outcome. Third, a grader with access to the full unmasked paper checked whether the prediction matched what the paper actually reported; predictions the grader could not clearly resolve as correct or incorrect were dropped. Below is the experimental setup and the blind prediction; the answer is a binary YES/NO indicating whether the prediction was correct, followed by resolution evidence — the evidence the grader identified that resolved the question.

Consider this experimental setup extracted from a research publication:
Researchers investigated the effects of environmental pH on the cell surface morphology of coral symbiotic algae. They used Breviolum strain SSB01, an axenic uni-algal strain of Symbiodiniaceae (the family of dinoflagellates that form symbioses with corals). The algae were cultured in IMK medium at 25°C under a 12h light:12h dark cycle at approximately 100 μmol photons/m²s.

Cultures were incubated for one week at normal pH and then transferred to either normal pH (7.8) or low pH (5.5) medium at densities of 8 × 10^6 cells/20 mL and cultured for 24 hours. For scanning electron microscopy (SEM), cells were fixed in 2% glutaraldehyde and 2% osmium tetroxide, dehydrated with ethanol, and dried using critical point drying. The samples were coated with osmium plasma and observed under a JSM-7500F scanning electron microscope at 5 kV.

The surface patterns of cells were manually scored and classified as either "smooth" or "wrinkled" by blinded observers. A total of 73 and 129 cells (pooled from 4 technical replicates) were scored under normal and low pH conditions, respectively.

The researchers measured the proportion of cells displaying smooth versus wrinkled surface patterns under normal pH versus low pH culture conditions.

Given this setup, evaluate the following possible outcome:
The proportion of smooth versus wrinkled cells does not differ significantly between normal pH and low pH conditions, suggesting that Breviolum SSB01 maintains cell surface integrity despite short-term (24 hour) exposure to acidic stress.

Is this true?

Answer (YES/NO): NO